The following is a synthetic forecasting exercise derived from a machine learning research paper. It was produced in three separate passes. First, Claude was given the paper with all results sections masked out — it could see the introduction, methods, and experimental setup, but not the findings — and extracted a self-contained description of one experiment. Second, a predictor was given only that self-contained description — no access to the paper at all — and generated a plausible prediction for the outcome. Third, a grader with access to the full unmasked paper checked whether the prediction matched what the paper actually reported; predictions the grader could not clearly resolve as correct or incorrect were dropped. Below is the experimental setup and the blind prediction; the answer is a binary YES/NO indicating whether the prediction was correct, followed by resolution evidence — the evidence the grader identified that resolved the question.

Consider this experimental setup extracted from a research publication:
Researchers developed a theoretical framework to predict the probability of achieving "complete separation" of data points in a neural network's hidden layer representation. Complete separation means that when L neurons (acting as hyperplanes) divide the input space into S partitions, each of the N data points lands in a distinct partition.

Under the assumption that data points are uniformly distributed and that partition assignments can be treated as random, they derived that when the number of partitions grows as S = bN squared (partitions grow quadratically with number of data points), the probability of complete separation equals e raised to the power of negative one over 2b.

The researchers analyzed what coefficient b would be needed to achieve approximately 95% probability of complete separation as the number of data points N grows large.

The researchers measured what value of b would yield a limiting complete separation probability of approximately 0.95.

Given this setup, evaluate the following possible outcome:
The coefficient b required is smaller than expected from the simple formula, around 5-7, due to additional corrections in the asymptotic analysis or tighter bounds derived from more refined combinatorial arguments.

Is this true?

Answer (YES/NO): NO